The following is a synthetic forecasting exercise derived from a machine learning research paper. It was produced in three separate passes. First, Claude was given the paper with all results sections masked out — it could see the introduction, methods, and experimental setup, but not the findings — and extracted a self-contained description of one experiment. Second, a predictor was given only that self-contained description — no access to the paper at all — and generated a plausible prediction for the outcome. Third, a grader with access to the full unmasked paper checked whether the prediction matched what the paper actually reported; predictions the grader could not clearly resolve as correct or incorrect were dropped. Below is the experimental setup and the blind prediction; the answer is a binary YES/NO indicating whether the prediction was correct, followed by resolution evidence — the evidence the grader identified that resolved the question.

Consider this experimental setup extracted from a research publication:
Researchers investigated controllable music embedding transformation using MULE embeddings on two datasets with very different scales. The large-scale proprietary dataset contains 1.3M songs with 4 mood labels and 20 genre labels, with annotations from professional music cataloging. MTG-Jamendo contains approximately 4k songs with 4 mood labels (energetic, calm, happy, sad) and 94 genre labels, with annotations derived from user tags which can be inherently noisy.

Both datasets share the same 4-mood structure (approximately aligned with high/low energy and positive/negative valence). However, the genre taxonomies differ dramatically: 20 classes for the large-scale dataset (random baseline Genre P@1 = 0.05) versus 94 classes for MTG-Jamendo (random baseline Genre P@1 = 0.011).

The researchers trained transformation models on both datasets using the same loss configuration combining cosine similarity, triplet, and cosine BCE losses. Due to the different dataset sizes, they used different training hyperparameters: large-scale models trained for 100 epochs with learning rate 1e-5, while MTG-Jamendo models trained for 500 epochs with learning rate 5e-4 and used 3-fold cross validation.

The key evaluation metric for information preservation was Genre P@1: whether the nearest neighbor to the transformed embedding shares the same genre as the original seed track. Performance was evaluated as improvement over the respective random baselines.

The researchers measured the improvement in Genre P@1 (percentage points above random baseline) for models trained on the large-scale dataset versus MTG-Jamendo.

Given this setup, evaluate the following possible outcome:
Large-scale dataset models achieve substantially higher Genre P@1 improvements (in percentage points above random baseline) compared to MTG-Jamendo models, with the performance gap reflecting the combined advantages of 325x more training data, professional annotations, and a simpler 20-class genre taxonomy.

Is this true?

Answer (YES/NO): NO